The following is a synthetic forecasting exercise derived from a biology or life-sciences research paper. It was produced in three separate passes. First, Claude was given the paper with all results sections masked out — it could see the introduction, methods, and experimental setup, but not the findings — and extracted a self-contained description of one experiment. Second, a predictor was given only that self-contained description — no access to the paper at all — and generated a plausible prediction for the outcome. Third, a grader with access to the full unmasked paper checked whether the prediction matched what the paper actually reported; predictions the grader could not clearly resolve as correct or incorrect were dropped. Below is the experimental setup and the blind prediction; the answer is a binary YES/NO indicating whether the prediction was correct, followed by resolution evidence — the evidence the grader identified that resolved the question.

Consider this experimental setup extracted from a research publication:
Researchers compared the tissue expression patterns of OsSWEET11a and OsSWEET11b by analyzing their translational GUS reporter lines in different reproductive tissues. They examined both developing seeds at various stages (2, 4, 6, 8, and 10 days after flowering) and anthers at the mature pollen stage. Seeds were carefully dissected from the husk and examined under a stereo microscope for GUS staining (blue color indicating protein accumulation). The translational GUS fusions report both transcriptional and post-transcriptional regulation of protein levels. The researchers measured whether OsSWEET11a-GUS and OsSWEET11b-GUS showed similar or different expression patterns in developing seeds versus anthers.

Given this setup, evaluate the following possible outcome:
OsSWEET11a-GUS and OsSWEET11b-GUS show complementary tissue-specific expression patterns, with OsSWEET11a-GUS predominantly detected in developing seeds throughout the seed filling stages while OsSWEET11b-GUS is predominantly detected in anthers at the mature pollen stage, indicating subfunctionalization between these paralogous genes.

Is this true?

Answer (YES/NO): NO